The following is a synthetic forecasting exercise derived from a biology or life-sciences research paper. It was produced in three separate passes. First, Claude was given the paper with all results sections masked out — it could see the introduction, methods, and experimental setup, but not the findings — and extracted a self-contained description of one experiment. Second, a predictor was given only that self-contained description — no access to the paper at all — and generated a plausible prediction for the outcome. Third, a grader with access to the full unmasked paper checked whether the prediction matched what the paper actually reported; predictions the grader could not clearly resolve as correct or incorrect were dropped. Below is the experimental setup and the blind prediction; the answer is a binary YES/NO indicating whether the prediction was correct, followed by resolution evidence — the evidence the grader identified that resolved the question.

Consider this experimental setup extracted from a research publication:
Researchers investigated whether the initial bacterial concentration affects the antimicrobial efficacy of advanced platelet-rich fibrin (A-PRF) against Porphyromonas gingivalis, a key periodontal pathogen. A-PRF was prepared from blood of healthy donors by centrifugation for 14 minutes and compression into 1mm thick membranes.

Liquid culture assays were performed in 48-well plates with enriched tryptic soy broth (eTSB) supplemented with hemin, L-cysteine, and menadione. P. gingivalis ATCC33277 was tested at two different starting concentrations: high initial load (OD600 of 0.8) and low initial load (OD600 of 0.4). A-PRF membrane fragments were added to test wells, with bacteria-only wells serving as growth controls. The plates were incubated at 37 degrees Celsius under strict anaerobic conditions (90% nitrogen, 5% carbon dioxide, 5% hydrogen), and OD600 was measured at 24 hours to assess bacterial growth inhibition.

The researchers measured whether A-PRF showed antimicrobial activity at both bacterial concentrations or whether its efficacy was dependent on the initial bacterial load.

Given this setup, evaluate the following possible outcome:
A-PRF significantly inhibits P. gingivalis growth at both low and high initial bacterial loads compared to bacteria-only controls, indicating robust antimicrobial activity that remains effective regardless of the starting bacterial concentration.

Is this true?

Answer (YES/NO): NO